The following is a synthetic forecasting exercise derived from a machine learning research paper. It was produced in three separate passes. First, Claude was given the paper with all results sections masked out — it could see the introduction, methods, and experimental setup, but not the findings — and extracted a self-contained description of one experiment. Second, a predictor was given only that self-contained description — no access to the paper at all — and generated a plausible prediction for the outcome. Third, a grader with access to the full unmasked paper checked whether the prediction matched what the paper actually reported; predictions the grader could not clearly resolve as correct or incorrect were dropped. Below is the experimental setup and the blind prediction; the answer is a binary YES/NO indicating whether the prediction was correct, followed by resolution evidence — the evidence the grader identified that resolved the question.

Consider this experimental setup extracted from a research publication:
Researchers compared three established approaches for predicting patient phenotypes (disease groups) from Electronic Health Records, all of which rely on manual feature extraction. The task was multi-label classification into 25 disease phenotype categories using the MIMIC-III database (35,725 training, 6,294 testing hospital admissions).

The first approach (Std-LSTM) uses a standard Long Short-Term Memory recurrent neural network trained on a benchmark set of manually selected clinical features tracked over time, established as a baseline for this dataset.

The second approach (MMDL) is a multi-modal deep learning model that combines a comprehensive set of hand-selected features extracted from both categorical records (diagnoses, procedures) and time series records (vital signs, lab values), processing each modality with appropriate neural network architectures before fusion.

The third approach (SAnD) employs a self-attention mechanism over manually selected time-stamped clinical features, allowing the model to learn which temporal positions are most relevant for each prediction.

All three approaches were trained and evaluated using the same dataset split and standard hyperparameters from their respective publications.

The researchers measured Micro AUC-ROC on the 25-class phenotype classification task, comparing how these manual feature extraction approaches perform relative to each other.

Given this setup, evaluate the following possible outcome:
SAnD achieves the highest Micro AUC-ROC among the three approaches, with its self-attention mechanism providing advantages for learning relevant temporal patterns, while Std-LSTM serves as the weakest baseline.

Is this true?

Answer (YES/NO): NO